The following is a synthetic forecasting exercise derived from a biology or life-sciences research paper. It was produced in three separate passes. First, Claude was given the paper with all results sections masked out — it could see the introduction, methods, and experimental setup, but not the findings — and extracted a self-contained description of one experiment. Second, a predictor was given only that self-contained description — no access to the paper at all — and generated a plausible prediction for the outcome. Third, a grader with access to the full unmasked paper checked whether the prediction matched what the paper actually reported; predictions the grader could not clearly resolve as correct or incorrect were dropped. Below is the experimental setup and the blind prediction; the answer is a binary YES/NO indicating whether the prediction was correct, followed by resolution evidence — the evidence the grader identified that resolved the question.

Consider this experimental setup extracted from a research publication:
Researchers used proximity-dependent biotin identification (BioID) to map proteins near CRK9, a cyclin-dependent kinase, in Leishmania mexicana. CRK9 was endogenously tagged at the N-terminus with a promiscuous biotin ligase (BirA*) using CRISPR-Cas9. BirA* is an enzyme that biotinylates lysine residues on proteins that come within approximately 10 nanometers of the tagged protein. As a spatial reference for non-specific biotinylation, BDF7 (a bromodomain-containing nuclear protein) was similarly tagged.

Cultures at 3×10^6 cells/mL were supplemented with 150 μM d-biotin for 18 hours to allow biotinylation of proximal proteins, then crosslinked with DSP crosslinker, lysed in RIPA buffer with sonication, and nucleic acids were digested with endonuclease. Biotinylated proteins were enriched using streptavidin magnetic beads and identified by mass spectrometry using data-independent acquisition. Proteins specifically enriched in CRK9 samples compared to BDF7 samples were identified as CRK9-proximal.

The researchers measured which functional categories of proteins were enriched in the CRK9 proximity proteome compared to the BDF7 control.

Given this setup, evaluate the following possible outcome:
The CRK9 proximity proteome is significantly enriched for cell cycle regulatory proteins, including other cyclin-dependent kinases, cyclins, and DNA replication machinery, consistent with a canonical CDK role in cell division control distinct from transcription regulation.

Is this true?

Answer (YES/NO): NO